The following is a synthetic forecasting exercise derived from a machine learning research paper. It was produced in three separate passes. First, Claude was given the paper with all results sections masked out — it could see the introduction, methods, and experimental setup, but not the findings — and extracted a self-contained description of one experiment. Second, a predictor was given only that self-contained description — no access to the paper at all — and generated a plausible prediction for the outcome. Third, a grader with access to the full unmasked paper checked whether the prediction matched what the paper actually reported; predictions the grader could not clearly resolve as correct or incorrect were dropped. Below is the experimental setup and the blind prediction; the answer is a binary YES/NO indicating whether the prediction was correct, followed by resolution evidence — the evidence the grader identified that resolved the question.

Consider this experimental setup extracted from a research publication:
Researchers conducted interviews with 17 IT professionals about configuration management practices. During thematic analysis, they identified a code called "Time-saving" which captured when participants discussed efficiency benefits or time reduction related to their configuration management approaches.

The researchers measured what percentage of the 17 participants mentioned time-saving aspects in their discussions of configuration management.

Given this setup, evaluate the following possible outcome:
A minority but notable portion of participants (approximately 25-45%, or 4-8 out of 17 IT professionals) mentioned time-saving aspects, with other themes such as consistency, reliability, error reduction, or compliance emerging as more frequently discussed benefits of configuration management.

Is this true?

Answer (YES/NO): NO